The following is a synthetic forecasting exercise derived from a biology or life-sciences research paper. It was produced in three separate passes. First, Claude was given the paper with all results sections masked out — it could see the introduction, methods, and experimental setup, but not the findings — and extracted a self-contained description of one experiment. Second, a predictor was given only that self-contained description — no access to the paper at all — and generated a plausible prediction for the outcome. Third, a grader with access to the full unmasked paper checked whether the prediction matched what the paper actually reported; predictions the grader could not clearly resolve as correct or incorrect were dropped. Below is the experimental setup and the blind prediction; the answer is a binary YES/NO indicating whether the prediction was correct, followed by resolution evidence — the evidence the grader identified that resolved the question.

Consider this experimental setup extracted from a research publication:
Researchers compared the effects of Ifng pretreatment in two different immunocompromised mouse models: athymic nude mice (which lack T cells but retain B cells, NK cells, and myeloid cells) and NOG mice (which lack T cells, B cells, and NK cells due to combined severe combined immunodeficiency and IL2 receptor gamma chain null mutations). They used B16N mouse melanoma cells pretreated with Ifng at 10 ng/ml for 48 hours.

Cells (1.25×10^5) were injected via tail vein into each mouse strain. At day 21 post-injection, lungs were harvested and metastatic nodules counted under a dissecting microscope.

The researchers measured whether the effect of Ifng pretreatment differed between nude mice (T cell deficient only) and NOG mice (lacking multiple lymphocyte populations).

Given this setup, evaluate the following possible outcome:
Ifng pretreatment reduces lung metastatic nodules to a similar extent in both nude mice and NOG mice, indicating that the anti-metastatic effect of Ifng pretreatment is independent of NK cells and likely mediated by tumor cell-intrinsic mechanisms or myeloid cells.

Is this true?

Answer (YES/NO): NO